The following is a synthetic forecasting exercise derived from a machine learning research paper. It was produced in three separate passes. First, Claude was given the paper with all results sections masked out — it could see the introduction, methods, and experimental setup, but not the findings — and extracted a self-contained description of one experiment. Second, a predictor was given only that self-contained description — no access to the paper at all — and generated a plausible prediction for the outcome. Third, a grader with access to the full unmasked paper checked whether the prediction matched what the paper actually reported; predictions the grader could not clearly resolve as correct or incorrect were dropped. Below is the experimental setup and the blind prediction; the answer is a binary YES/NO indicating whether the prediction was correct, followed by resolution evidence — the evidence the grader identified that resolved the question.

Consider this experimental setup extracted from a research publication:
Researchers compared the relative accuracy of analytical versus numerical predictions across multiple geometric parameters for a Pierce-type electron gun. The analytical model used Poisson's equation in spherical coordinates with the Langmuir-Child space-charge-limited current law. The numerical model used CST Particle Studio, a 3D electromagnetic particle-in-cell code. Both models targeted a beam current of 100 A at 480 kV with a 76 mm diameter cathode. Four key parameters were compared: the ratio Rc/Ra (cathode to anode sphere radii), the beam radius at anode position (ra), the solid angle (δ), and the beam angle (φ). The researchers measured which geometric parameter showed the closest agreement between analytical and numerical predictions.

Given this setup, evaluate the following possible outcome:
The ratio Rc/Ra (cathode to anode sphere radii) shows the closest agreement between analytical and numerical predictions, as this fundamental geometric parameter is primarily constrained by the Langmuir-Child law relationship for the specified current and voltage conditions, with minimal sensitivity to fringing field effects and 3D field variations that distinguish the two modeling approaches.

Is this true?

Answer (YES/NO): YES